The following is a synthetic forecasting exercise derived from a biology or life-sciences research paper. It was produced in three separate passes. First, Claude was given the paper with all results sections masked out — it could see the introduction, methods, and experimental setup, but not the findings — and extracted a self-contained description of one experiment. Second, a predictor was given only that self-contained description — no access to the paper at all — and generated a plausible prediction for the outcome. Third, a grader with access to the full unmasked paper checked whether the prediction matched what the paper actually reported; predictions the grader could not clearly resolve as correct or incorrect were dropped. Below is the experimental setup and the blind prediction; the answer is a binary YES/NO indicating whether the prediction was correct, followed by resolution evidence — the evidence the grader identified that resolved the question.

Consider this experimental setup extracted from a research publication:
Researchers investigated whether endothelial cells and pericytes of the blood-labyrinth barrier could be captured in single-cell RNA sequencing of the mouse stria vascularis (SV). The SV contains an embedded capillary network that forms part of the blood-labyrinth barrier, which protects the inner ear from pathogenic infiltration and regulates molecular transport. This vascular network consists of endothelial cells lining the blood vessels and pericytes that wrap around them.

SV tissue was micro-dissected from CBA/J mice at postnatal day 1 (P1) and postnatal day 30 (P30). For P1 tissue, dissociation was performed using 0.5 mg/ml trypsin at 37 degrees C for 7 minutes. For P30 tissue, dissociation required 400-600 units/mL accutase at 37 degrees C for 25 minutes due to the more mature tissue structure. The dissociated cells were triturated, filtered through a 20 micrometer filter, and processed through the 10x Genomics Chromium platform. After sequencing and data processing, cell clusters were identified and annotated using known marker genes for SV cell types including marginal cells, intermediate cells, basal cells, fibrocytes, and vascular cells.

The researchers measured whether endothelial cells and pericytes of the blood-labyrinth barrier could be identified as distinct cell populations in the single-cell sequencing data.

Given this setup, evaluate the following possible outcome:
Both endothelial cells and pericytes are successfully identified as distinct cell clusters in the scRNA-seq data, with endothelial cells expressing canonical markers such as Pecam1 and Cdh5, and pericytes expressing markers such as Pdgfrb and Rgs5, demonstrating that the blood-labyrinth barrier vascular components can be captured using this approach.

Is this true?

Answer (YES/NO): NO